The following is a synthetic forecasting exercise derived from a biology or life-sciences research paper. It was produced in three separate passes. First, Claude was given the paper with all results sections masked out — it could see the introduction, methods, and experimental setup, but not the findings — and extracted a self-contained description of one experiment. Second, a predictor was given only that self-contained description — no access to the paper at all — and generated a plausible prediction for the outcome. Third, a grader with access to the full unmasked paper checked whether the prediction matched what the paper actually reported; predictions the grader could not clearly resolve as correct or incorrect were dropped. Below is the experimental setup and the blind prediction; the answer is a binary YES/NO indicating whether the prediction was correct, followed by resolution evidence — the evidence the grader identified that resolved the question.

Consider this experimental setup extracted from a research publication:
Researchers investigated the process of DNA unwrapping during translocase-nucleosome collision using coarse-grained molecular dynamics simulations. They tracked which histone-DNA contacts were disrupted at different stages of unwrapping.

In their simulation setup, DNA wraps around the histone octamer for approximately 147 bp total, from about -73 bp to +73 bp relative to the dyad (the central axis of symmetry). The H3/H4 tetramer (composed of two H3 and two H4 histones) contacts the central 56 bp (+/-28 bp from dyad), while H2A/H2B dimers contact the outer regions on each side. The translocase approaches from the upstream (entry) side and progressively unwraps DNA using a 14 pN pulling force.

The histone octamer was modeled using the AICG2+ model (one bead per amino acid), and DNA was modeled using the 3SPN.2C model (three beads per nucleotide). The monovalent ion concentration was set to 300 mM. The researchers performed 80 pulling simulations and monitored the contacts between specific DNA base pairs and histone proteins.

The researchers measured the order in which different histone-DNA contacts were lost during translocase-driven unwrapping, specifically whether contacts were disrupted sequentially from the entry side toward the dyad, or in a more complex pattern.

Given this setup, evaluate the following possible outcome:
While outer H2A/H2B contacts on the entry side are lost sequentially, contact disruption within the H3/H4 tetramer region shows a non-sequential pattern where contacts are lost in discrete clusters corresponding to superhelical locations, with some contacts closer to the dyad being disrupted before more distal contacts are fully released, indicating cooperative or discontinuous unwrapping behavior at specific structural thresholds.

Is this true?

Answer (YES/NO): NO